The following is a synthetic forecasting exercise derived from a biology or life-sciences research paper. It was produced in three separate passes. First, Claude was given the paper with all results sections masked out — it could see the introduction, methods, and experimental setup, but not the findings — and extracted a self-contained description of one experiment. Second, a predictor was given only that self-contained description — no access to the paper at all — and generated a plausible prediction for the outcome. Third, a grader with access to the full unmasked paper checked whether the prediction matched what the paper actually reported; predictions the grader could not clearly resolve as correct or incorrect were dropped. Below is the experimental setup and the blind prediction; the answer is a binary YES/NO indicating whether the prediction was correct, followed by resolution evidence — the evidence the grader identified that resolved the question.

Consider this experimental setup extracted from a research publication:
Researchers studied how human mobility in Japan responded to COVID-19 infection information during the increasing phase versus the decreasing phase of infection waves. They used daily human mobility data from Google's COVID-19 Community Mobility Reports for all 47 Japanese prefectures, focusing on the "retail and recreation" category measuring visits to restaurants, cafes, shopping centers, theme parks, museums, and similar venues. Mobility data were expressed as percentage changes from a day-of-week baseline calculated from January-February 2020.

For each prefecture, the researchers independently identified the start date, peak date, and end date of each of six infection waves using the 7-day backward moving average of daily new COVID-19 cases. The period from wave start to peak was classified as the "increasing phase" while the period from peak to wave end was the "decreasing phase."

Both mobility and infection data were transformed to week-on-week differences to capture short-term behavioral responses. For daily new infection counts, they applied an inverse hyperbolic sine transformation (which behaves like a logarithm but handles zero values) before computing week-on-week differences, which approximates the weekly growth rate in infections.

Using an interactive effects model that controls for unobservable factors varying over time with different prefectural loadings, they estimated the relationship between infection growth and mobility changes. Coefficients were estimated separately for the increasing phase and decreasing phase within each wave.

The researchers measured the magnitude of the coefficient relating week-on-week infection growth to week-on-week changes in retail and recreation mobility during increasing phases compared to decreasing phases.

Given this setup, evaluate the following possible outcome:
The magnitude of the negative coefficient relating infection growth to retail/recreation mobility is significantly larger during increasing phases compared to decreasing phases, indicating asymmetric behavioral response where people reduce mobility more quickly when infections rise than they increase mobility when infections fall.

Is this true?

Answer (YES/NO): NO